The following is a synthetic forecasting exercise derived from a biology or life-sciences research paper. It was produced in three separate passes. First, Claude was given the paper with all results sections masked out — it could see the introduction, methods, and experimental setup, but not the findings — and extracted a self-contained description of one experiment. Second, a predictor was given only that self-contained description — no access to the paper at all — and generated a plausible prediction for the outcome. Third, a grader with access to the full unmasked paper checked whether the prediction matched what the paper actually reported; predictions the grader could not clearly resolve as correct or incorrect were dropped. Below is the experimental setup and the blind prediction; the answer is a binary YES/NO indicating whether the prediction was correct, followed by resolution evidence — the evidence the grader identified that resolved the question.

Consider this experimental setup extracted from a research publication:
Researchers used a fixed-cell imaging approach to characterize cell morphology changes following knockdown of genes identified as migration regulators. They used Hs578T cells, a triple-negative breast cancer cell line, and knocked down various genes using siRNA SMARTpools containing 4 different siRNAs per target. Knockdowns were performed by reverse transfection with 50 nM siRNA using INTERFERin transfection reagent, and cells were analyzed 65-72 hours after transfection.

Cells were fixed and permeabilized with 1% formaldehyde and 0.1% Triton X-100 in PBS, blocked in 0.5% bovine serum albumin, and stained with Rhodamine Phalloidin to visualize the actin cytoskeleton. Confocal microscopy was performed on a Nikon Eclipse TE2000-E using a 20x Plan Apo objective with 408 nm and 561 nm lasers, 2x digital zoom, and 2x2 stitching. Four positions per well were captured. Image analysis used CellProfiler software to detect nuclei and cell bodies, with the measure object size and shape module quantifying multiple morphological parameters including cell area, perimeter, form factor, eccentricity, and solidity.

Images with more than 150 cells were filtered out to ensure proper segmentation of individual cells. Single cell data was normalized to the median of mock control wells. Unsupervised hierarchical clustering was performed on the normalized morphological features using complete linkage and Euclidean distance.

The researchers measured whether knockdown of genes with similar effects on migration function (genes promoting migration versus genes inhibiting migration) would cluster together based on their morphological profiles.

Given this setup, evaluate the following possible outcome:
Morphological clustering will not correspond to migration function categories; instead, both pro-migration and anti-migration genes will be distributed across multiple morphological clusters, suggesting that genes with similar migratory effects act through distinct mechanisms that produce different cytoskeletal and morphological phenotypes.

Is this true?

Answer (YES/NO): YES